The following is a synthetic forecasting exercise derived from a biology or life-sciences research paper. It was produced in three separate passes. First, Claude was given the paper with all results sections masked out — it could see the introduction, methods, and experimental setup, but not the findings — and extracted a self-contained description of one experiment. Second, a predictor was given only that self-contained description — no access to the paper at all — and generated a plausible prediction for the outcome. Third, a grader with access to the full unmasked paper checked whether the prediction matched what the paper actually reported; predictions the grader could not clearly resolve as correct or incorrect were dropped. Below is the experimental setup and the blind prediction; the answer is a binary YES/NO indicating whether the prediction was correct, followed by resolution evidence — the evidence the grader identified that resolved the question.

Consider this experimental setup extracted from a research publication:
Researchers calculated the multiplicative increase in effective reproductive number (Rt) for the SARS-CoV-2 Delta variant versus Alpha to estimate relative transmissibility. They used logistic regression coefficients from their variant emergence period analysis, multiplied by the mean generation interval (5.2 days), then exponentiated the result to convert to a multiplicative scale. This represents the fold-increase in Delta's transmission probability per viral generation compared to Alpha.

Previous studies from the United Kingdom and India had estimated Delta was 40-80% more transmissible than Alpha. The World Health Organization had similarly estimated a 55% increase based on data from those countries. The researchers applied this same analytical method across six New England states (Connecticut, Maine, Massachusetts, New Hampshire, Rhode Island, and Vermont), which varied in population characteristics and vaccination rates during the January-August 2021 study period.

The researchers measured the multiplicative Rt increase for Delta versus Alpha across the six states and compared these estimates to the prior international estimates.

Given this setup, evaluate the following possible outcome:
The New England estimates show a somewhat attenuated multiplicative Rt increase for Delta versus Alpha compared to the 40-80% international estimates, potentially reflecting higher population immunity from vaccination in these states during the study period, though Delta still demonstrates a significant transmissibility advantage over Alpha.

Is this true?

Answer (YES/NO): NO